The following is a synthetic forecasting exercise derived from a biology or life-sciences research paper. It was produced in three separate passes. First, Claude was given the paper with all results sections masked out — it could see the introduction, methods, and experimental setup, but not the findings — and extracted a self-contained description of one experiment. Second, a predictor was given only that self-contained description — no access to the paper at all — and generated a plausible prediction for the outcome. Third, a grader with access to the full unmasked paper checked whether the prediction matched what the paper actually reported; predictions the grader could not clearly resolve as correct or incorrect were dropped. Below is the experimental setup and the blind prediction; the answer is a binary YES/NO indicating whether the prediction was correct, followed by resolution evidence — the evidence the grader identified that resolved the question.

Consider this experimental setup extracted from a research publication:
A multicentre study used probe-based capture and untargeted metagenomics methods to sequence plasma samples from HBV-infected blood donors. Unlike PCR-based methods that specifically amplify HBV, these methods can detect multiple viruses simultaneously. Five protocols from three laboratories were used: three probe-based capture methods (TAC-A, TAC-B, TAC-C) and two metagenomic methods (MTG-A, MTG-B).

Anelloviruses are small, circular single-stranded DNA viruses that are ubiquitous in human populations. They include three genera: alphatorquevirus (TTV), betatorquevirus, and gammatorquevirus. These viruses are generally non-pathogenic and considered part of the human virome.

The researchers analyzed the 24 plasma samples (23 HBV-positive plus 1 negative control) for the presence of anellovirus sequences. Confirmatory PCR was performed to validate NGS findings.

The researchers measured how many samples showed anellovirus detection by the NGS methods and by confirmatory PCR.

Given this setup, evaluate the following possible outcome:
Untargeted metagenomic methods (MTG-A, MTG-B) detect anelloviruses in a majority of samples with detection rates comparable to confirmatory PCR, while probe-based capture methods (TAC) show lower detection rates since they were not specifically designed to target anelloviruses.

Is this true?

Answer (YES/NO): NO